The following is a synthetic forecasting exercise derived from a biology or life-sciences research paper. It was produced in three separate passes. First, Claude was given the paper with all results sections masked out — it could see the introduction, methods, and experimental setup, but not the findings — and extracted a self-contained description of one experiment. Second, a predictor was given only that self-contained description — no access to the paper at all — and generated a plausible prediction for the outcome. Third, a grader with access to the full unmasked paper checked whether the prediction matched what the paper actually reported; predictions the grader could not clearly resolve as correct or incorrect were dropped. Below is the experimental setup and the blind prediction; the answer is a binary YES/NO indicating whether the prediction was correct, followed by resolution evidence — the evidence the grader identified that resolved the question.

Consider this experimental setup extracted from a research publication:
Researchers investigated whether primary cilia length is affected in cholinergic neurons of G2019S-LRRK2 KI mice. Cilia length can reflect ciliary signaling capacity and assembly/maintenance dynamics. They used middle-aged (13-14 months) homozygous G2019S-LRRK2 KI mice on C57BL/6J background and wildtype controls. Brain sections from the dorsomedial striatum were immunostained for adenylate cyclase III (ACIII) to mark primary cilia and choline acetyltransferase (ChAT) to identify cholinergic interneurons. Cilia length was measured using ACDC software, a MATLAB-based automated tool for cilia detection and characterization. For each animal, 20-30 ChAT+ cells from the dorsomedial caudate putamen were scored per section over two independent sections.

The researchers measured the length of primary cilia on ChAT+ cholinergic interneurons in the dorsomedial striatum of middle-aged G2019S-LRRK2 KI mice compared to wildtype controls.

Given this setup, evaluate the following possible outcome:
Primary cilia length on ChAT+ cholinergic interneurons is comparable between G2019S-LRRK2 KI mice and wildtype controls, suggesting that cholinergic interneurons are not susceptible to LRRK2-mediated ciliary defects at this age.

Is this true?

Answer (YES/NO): NO